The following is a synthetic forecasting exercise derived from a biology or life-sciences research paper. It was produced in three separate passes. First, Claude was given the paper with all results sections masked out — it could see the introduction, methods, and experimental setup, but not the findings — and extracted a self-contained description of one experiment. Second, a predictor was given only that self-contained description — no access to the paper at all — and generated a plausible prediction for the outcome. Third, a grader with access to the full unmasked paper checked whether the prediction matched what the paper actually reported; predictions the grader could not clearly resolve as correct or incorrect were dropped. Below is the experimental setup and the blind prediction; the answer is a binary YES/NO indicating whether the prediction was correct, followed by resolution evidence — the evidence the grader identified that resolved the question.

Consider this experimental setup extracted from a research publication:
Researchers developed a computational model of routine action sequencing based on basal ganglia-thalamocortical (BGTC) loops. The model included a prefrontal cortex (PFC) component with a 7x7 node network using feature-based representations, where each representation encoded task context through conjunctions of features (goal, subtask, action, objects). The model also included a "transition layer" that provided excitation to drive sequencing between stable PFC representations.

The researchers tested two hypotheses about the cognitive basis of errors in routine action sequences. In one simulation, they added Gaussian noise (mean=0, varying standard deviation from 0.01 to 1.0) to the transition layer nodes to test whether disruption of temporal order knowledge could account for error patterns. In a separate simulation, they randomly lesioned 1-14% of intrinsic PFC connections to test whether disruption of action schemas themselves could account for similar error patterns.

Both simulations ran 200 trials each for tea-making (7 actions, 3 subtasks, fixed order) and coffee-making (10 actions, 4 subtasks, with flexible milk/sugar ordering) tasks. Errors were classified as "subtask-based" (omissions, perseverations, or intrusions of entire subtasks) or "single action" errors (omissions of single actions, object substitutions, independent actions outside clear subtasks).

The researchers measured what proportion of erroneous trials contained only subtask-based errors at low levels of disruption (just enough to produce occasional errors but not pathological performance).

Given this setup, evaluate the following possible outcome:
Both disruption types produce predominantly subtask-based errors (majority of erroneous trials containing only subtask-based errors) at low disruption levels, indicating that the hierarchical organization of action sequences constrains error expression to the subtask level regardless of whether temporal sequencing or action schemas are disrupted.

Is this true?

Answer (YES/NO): NO